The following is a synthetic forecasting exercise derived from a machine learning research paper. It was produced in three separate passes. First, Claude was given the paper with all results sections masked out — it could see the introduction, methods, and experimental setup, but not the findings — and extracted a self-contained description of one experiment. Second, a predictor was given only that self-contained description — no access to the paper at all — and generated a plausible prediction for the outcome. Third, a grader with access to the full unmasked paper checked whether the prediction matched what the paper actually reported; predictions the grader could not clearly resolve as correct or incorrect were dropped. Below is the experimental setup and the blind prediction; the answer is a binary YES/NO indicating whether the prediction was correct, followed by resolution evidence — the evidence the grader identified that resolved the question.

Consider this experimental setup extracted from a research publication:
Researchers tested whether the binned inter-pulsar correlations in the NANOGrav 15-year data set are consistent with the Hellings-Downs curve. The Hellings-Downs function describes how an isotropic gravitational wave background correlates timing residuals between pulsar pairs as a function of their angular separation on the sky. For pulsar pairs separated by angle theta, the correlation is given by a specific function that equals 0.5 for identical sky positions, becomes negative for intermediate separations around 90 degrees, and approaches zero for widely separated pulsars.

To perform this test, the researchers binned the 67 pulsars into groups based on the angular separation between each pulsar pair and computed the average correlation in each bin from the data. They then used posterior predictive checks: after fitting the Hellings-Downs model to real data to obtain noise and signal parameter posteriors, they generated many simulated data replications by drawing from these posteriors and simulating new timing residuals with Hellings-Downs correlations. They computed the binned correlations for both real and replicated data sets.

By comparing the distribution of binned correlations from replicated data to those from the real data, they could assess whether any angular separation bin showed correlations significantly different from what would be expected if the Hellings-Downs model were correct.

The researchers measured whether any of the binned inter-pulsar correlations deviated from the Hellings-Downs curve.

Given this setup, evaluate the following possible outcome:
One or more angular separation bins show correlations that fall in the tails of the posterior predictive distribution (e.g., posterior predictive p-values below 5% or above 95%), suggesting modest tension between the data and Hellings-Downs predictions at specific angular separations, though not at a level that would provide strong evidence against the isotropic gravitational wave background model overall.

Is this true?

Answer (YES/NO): NO